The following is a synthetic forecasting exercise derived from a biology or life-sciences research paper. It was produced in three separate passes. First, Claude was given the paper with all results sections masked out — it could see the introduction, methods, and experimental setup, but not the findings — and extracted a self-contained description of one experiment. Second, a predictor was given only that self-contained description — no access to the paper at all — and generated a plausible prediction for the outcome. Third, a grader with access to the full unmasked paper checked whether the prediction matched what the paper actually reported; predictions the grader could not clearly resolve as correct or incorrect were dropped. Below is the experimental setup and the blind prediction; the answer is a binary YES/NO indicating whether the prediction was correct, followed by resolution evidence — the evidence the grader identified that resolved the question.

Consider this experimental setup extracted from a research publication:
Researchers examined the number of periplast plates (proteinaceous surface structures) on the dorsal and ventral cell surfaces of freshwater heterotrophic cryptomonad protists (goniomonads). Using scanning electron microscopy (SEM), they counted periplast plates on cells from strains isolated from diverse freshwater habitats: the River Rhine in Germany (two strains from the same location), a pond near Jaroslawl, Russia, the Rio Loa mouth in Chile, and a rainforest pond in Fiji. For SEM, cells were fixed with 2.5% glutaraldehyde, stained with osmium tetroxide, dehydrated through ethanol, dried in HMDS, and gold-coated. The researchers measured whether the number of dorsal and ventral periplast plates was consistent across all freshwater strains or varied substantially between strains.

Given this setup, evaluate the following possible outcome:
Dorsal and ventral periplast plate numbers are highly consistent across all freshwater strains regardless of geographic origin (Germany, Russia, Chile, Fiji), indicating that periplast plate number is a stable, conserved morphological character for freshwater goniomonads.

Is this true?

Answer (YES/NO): NO